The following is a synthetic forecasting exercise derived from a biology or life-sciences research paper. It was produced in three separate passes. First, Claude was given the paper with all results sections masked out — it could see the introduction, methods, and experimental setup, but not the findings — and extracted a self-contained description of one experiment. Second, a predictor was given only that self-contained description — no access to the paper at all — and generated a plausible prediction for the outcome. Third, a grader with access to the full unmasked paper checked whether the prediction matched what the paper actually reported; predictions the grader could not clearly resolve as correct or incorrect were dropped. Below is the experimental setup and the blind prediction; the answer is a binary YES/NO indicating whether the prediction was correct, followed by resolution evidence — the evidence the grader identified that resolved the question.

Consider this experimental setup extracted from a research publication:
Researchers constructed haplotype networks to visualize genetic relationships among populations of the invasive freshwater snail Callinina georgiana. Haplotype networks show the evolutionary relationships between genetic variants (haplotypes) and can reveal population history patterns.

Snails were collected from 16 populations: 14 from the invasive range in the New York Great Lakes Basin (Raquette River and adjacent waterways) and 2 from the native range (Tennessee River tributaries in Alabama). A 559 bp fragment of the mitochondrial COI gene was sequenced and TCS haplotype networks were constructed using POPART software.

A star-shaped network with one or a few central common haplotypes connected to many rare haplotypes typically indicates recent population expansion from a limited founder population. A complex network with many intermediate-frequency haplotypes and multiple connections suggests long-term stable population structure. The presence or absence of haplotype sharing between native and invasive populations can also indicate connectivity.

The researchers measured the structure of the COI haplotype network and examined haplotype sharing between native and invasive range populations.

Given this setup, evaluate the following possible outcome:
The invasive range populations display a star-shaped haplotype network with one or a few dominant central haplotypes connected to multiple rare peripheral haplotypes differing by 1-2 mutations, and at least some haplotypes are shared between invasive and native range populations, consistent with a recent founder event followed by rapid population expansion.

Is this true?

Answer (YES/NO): NO